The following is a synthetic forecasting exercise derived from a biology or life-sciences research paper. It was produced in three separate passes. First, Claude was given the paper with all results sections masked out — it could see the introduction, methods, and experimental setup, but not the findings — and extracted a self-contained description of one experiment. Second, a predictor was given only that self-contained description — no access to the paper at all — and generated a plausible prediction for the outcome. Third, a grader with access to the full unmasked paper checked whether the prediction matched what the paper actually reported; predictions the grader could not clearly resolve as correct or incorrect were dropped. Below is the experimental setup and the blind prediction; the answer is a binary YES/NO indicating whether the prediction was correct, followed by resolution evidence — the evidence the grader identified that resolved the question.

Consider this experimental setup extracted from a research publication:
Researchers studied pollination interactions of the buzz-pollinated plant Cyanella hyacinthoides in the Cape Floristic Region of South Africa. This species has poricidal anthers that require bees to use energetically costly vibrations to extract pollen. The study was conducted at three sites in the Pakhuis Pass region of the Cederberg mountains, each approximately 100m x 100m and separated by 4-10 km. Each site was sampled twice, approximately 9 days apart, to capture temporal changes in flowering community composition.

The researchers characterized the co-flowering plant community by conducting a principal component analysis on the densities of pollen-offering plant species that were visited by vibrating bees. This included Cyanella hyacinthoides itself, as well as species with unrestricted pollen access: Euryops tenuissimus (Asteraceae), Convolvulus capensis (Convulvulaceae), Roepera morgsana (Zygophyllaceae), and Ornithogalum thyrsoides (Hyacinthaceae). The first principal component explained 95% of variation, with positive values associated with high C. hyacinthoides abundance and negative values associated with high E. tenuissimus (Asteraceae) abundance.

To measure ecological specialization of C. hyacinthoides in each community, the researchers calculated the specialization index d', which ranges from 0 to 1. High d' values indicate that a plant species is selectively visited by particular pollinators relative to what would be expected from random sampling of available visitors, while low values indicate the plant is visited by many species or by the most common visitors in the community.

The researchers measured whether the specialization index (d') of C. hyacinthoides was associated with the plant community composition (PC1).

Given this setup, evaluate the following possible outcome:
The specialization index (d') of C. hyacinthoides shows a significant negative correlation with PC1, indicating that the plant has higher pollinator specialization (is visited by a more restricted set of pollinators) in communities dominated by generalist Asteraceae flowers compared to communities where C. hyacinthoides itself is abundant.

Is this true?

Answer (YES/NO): NO